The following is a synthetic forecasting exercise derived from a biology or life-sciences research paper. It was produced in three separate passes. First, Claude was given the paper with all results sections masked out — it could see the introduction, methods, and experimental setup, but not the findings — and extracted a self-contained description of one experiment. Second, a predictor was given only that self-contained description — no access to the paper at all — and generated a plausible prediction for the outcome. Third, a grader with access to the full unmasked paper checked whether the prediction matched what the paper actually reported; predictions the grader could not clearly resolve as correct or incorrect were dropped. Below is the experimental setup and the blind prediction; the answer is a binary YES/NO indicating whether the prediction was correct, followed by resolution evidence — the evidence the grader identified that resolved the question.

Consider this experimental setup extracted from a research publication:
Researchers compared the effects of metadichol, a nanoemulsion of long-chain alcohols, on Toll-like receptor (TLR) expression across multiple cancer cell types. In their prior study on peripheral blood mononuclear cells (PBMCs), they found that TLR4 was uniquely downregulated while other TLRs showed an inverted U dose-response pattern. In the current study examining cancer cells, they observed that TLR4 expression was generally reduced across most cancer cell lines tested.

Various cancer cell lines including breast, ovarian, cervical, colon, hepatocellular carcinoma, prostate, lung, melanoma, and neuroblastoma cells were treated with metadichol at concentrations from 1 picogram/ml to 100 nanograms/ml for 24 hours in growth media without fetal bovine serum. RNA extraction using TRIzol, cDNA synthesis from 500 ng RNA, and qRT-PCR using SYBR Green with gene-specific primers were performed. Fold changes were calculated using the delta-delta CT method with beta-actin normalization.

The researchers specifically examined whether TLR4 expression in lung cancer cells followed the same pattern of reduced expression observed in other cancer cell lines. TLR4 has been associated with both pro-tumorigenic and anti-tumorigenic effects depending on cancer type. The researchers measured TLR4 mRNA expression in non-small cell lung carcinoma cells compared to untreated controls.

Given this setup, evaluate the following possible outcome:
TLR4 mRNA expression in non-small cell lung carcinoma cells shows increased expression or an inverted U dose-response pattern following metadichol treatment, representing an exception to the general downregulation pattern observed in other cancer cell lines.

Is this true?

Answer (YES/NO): YES